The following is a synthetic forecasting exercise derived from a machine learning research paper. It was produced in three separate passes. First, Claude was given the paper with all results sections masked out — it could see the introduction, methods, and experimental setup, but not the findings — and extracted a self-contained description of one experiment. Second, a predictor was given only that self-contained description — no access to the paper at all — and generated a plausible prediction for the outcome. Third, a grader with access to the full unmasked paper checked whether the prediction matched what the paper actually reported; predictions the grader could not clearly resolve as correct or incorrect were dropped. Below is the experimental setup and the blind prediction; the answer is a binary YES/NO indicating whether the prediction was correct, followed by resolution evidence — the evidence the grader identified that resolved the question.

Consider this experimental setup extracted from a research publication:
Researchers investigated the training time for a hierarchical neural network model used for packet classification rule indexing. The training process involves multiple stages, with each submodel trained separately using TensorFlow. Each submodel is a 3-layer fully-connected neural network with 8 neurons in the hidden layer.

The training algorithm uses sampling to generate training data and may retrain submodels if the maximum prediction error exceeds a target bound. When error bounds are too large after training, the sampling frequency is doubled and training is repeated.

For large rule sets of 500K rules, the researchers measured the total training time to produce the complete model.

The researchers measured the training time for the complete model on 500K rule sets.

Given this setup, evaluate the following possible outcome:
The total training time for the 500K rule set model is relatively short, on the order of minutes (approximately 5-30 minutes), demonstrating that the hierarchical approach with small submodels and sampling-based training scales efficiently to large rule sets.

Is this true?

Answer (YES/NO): NO